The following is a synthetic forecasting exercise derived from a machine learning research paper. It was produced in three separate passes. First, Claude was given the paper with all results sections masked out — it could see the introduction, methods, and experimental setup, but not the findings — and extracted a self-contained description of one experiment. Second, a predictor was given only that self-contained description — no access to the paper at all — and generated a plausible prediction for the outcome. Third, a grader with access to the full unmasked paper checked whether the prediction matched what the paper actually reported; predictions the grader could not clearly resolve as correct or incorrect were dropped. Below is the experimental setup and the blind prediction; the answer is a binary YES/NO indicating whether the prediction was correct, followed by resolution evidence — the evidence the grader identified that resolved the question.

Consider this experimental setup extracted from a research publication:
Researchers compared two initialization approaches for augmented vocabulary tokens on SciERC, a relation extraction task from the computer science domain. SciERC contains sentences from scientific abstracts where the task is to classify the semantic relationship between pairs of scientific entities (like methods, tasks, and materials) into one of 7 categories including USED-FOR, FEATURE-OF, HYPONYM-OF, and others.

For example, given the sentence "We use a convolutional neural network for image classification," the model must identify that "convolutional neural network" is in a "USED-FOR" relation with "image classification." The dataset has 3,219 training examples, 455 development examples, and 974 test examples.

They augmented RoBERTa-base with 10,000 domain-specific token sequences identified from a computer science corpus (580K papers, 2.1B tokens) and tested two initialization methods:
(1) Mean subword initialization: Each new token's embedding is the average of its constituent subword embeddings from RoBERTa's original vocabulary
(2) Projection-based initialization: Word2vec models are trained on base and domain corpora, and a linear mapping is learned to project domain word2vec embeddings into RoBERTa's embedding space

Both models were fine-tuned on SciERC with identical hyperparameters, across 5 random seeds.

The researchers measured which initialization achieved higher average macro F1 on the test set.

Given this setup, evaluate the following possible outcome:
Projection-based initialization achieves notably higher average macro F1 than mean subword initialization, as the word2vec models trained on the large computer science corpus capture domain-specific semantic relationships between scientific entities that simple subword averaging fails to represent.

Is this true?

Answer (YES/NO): NO